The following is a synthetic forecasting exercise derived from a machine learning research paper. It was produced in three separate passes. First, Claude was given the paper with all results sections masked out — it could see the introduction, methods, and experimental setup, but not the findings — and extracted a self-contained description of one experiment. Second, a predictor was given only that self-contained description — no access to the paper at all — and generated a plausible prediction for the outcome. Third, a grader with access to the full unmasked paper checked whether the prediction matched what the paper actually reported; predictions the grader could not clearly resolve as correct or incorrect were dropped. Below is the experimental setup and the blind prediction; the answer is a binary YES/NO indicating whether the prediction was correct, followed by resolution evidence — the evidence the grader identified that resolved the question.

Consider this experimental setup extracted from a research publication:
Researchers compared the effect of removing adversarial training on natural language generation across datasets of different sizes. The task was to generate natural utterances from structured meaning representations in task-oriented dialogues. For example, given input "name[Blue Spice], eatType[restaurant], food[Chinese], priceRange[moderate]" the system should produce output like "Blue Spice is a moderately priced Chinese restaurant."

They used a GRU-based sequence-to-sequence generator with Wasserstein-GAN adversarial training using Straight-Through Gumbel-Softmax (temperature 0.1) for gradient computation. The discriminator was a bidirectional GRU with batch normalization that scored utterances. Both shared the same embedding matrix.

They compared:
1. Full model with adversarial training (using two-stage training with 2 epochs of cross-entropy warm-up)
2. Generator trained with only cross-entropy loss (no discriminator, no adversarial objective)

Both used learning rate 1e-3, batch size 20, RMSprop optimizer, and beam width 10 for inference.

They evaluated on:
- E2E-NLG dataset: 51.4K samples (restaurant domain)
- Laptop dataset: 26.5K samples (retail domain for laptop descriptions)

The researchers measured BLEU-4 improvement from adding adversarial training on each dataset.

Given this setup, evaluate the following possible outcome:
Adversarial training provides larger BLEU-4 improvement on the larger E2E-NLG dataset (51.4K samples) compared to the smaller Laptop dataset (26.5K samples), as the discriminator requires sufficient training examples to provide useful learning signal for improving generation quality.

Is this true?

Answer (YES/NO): NO